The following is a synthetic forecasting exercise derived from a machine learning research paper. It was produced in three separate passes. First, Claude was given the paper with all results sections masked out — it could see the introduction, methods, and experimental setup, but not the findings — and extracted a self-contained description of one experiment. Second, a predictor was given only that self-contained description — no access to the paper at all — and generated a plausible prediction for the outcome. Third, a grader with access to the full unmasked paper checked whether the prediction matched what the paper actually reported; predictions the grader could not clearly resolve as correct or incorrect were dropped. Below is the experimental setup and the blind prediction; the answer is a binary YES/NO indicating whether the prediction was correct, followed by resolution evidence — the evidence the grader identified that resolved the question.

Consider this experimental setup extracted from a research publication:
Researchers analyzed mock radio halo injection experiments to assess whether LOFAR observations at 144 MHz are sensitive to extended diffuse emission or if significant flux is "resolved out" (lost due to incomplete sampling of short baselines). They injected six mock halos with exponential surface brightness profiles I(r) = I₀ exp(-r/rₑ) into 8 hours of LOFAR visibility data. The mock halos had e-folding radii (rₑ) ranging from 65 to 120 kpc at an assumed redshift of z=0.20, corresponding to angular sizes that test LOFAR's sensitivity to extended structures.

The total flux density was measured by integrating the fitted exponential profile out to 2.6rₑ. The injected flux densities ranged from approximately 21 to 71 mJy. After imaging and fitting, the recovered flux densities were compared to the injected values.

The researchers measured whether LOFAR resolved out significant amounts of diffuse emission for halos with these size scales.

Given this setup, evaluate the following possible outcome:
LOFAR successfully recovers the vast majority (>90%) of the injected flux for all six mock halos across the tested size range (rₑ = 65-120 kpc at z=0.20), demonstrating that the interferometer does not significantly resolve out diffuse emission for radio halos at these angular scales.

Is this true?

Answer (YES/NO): YES